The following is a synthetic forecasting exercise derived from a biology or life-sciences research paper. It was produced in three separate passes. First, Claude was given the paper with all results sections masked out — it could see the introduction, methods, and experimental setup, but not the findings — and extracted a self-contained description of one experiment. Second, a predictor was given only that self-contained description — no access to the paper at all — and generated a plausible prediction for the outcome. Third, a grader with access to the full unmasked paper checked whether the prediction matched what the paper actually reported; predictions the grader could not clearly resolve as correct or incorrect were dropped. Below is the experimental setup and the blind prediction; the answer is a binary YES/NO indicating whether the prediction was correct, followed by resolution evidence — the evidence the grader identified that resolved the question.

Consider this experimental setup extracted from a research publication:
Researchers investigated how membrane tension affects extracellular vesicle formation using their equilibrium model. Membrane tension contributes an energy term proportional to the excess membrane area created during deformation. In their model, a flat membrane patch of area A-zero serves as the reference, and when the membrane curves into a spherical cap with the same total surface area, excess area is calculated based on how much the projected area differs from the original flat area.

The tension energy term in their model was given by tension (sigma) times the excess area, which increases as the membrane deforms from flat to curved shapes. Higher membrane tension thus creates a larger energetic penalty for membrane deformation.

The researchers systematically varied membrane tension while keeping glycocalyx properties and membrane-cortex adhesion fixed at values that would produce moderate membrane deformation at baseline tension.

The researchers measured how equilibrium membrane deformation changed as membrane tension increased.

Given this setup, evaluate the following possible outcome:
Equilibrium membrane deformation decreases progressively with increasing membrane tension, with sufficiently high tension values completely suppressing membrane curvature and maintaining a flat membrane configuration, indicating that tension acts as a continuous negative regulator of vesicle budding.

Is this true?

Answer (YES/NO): NO